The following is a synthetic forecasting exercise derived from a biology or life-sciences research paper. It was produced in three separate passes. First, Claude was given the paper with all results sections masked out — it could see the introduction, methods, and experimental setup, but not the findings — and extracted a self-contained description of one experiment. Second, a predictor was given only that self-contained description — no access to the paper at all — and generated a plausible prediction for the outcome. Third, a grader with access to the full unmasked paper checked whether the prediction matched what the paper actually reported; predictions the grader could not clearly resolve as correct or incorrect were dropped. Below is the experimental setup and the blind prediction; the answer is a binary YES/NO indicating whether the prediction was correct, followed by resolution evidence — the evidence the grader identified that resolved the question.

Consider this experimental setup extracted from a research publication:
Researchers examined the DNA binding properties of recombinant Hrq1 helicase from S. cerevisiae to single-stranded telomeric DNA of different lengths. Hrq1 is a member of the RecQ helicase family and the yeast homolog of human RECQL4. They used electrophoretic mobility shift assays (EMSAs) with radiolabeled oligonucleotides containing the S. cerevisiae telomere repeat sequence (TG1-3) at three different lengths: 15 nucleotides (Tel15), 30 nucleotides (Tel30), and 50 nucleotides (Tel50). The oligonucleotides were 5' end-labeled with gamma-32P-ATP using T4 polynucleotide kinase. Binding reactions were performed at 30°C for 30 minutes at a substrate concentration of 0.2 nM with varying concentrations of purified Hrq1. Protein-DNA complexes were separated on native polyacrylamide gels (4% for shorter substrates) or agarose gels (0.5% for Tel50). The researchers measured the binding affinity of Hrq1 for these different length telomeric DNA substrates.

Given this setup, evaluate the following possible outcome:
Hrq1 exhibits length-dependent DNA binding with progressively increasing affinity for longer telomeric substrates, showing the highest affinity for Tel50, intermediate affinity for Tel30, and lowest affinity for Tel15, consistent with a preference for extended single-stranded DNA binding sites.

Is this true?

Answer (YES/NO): NO